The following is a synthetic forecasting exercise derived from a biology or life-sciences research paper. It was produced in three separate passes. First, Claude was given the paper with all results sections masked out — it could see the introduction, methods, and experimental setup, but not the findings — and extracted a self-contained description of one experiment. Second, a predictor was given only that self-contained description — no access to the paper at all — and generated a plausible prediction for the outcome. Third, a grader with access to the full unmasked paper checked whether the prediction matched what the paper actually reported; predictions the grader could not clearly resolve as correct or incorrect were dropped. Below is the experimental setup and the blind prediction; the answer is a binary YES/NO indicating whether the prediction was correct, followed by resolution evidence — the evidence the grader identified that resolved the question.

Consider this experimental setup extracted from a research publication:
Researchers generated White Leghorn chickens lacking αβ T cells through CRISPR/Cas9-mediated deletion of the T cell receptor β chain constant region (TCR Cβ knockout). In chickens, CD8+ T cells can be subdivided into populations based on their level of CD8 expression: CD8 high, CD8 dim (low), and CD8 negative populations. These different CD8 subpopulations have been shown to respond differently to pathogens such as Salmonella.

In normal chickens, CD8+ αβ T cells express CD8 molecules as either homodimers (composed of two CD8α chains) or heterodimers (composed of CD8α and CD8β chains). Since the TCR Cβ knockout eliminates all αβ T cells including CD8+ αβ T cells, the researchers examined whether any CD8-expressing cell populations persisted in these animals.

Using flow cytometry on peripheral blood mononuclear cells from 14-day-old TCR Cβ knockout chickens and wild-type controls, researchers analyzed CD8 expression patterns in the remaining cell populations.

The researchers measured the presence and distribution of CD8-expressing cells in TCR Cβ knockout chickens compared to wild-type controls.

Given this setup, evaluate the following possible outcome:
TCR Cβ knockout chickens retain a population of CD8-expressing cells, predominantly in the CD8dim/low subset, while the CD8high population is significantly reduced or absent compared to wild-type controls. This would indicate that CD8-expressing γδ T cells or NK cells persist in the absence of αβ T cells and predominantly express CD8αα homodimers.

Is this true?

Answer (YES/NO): NO